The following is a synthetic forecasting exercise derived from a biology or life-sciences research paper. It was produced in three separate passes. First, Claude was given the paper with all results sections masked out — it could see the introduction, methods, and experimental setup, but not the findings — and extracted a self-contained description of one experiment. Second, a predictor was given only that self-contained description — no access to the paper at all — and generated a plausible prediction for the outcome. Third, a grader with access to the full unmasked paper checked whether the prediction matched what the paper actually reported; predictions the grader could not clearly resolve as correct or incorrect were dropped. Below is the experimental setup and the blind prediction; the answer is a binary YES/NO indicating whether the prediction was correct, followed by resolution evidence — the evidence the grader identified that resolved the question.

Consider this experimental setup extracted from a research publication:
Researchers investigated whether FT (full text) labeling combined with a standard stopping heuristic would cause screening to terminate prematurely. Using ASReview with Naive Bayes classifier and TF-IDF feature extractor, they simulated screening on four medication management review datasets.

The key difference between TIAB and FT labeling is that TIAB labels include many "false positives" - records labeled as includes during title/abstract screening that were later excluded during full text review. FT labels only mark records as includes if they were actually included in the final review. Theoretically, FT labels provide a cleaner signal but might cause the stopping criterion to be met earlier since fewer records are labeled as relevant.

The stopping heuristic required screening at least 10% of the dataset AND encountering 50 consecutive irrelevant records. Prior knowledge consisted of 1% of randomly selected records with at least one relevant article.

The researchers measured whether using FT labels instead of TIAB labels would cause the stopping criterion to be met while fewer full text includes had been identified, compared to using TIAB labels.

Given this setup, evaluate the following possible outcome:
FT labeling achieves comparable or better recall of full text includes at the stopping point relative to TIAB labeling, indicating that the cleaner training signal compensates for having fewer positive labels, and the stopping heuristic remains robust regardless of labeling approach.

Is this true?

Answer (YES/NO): NO